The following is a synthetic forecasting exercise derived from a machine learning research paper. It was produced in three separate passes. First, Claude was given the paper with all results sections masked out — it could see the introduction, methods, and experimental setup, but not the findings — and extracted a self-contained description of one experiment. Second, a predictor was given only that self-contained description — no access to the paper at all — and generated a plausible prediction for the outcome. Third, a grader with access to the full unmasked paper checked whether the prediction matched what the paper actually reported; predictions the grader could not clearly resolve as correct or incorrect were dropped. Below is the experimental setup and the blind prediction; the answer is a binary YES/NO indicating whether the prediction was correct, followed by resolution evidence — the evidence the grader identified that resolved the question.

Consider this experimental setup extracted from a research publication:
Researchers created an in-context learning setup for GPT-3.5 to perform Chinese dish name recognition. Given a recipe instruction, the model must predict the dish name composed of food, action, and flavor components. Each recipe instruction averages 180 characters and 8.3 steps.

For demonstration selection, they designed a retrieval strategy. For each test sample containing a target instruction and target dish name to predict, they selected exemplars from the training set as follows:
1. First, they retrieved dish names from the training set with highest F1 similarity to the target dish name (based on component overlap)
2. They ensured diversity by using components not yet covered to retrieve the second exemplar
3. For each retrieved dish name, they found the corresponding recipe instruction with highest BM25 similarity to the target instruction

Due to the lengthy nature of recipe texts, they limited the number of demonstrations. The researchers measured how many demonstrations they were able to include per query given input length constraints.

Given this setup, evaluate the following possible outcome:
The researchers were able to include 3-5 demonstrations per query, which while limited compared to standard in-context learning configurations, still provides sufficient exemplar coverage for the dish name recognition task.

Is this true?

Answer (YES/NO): NO